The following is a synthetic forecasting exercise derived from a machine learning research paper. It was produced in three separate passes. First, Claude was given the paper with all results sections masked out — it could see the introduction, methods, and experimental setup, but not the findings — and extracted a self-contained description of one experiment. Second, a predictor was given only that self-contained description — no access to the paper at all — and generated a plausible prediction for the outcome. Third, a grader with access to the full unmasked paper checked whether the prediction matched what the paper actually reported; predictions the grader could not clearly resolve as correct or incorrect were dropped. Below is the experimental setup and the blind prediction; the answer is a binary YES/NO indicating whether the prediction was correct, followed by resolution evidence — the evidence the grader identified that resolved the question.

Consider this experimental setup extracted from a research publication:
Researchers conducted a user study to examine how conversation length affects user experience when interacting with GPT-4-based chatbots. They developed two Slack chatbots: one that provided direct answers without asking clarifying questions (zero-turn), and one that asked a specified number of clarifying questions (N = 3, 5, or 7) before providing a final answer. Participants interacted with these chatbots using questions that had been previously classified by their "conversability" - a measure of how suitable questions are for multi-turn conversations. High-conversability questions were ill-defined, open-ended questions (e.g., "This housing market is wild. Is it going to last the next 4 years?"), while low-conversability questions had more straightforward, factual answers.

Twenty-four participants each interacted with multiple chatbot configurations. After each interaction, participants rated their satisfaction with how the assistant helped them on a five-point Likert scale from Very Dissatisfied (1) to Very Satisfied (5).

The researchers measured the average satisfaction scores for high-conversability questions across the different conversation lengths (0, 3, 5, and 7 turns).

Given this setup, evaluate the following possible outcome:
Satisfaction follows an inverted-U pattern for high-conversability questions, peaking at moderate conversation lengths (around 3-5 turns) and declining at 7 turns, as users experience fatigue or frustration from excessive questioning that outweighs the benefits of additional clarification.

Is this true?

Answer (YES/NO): NO